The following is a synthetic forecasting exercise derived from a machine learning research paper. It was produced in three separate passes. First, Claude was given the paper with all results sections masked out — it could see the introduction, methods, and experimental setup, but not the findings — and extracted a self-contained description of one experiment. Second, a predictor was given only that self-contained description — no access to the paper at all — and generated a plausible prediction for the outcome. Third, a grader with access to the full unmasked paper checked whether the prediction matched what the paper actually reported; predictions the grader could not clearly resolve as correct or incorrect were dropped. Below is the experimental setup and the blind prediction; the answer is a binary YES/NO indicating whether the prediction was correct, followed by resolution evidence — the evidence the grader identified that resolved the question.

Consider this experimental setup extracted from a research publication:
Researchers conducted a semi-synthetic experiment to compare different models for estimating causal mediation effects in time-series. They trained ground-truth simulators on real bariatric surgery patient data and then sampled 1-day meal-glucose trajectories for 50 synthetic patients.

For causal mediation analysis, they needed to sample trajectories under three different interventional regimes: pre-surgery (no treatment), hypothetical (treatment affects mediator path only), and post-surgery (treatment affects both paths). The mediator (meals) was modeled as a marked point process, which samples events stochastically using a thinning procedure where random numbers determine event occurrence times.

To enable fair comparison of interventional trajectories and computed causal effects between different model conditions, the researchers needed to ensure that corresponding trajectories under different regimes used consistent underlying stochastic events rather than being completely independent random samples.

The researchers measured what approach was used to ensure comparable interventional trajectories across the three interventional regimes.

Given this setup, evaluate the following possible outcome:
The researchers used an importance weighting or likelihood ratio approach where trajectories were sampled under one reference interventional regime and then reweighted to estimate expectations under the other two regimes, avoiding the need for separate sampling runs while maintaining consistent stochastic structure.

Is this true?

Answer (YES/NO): NO